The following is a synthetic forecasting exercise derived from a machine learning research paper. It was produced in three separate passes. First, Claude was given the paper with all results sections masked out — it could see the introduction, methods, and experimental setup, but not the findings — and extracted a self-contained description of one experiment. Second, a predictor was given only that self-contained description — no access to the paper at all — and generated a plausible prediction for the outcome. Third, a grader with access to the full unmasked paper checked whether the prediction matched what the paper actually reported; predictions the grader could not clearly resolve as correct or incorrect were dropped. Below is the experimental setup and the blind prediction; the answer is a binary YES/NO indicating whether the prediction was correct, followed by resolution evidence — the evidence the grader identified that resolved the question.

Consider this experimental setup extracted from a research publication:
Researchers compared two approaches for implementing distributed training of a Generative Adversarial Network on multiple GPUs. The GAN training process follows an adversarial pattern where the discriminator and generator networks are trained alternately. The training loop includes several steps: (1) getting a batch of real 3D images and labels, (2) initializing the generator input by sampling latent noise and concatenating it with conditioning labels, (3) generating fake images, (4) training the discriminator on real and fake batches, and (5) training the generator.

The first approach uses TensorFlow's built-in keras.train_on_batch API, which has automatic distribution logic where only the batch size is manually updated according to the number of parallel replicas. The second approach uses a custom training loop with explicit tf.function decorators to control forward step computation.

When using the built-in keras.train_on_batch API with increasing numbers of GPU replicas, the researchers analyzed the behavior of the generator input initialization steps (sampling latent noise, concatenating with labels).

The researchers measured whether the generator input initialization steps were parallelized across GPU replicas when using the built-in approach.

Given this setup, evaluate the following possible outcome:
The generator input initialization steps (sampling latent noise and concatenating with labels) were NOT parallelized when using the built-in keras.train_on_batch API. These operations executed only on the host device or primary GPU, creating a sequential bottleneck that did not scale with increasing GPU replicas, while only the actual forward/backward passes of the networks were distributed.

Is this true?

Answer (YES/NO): YES